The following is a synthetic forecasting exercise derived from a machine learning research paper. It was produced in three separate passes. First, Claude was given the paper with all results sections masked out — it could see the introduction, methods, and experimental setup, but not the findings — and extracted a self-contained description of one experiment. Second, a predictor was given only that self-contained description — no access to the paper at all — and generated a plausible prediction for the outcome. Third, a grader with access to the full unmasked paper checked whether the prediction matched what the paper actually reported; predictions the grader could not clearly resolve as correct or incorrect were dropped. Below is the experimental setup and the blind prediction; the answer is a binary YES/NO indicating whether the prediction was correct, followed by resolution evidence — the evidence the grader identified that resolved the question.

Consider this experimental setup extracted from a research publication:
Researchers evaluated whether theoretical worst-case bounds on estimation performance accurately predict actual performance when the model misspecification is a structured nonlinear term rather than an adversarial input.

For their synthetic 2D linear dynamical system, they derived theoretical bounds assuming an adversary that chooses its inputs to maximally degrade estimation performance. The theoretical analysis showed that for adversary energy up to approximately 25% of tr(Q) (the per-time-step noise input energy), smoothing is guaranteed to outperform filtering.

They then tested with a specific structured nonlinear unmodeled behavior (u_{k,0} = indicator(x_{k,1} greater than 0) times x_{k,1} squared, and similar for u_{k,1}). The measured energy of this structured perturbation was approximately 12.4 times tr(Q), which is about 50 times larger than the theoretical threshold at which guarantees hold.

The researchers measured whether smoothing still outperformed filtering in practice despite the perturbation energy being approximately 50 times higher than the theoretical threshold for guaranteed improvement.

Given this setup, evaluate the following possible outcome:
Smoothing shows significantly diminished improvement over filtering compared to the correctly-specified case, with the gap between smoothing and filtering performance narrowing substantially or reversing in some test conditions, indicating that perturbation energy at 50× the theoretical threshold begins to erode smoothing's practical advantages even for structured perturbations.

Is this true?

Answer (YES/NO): NO